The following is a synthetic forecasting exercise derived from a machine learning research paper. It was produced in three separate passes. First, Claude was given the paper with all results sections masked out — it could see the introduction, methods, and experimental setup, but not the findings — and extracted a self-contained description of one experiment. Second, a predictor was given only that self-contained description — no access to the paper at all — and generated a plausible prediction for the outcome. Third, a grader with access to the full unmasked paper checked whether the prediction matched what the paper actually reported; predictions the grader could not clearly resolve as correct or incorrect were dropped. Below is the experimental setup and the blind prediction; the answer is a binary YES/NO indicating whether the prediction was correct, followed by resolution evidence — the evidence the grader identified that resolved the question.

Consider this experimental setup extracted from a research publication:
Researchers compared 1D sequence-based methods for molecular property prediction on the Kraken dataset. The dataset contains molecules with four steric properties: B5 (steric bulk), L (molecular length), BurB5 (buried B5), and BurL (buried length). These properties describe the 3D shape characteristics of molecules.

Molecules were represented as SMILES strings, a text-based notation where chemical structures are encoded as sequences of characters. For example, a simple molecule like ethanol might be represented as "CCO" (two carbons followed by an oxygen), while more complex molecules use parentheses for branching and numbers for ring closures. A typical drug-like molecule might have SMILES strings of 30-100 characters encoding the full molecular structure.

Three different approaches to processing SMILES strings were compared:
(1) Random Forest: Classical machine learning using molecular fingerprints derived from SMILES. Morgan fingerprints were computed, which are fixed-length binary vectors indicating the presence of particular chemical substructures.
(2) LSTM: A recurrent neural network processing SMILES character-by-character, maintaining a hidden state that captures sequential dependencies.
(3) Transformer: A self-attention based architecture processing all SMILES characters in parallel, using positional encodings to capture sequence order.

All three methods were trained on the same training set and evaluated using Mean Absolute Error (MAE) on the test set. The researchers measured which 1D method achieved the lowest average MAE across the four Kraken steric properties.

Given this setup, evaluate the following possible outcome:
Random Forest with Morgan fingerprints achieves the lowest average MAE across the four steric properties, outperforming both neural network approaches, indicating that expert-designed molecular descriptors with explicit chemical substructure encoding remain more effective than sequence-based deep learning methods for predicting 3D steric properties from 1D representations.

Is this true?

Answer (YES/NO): YES